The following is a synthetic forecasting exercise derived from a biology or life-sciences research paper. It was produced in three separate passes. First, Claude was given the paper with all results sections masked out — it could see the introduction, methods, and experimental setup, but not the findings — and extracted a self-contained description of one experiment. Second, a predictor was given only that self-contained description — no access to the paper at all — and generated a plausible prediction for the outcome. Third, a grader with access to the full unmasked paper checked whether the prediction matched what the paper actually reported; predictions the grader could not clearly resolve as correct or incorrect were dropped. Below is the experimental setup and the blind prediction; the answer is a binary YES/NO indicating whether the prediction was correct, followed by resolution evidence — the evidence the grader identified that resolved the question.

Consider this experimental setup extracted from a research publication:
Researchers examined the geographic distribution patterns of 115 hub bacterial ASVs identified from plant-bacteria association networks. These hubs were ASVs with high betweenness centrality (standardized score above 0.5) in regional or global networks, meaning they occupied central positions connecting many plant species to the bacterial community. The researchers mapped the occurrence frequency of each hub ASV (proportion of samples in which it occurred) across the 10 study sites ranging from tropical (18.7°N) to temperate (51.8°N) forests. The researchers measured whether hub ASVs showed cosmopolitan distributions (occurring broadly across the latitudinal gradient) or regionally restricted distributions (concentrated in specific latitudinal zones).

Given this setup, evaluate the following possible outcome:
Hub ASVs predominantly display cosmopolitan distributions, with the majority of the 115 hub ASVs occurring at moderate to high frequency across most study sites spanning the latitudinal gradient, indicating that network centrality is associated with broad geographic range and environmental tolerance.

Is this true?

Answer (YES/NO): NO